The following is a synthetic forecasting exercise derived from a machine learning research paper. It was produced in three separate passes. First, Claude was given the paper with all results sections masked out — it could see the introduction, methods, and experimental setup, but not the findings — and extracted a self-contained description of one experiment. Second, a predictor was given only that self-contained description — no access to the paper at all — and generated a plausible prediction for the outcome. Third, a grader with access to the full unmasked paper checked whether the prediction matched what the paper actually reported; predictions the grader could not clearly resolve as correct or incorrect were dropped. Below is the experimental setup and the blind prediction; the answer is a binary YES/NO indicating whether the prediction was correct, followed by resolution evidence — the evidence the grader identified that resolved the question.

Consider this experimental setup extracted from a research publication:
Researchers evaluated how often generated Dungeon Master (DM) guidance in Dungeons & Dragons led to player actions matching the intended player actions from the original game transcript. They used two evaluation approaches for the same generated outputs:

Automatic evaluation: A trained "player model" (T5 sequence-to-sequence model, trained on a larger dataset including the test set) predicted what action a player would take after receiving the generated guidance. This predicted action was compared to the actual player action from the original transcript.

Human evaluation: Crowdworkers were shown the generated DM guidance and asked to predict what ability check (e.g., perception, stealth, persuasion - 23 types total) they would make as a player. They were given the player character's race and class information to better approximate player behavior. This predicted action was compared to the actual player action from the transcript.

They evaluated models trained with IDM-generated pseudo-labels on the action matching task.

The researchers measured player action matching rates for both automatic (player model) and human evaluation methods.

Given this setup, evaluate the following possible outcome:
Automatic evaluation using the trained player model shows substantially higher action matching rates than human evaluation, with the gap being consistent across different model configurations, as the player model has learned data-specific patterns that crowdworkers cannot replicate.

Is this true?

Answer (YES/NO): YES